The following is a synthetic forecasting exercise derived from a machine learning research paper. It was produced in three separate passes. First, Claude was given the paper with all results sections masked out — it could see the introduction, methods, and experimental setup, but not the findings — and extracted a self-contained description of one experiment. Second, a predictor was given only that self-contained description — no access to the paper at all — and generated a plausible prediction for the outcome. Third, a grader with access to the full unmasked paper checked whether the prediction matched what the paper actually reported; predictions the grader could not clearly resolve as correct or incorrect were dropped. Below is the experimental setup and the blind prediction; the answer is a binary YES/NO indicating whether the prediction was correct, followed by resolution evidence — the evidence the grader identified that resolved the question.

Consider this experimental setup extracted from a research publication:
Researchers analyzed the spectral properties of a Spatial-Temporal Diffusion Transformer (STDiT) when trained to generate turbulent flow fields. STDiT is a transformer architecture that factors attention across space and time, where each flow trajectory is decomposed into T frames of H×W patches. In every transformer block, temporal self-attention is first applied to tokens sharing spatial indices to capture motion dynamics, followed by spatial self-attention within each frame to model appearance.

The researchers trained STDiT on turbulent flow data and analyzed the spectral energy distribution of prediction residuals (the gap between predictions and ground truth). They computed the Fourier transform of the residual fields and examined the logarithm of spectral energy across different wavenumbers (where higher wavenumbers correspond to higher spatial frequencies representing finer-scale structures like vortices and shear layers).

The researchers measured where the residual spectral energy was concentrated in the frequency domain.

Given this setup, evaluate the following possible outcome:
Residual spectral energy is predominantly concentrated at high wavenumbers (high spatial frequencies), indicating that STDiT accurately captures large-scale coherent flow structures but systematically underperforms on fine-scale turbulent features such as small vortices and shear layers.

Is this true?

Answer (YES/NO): YES